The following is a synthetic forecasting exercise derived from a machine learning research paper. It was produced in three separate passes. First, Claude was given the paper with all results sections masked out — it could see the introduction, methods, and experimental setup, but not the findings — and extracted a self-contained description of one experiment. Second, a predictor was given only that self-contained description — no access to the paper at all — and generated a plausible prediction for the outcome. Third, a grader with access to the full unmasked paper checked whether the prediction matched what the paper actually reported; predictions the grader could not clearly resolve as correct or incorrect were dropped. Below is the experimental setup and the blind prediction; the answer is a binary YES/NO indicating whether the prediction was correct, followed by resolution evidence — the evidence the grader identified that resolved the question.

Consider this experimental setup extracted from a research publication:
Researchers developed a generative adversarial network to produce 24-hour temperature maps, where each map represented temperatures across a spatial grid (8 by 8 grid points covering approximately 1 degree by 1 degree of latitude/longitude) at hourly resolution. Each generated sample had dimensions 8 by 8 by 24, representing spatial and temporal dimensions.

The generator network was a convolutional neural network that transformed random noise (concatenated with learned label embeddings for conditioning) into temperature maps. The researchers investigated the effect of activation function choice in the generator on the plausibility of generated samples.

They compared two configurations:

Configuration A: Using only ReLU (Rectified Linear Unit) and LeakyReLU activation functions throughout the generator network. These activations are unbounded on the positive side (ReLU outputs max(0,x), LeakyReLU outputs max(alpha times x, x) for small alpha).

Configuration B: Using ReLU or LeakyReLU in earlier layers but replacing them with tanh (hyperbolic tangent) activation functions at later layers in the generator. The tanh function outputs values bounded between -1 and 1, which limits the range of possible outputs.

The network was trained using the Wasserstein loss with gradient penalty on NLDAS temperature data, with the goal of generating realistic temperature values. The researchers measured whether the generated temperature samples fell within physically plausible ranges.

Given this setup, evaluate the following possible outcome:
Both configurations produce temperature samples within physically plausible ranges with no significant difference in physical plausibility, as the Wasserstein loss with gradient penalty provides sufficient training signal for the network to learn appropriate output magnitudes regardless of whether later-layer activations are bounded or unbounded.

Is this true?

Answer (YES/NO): NO